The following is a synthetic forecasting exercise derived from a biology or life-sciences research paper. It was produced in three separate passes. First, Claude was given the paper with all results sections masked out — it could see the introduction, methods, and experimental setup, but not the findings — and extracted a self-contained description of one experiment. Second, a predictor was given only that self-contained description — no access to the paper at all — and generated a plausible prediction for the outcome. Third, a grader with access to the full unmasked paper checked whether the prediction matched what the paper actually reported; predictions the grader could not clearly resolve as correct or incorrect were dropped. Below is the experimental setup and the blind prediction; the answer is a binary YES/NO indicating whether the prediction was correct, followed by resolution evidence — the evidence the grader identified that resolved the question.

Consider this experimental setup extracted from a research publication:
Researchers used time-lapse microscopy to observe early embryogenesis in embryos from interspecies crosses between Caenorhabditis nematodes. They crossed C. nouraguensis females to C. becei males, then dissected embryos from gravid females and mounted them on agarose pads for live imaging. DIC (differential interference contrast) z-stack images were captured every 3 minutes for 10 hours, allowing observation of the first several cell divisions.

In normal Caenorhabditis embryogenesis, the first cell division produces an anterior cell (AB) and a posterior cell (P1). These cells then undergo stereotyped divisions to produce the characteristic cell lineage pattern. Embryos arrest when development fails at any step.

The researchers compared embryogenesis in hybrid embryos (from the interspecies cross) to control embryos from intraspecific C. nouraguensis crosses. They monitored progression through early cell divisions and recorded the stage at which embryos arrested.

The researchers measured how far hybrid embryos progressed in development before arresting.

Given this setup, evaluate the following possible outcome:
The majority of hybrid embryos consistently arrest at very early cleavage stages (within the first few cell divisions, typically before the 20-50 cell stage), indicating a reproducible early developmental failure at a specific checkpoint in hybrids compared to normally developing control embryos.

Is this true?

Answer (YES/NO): NO